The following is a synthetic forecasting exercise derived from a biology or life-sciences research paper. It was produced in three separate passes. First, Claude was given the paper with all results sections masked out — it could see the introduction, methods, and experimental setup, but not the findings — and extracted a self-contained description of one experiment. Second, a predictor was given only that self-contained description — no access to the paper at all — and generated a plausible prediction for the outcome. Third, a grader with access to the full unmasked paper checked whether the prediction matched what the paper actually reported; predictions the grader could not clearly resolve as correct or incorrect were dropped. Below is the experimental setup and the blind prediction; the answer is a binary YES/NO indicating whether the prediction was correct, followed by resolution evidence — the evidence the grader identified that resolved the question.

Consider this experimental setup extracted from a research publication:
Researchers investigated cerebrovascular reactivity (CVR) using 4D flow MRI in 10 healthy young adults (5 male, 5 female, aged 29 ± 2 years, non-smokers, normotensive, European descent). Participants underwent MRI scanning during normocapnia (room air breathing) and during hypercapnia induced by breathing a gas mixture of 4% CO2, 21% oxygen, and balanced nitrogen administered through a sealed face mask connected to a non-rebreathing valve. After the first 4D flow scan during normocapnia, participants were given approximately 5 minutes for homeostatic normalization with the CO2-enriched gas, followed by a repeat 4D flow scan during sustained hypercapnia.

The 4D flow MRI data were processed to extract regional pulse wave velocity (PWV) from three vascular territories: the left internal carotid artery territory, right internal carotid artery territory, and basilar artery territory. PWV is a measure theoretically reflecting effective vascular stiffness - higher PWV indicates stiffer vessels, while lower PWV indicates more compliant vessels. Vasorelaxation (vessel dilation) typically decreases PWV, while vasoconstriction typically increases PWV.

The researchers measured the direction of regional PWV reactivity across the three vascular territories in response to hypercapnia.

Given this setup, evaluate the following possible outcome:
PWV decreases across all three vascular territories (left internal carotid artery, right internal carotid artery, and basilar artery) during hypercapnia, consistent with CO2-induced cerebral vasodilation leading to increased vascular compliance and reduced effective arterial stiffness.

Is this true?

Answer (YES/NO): NO